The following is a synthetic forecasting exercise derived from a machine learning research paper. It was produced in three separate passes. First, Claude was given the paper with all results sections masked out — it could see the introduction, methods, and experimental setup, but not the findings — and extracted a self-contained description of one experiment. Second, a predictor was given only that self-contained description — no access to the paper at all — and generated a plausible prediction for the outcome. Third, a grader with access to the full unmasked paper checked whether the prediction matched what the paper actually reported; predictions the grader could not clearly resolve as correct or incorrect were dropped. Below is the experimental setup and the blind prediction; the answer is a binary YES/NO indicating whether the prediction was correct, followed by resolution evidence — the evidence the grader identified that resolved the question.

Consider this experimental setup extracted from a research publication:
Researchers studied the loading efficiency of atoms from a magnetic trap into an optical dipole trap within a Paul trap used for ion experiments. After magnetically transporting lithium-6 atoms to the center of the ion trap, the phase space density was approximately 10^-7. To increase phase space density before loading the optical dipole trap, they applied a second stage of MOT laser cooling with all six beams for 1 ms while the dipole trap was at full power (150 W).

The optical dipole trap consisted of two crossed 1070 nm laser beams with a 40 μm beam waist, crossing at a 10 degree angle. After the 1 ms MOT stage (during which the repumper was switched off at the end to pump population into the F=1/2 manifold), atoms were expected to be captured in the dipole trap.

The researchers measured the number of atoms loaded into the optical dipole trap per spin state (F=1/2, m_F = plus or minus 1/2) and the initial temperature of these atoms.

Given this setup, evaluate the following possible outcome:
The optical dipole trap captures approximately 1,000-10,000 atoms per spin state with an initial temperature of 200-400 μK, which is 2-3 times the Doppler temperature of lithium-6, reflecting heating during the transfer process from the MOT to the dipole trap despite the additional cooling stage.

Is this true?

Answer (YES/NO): NO